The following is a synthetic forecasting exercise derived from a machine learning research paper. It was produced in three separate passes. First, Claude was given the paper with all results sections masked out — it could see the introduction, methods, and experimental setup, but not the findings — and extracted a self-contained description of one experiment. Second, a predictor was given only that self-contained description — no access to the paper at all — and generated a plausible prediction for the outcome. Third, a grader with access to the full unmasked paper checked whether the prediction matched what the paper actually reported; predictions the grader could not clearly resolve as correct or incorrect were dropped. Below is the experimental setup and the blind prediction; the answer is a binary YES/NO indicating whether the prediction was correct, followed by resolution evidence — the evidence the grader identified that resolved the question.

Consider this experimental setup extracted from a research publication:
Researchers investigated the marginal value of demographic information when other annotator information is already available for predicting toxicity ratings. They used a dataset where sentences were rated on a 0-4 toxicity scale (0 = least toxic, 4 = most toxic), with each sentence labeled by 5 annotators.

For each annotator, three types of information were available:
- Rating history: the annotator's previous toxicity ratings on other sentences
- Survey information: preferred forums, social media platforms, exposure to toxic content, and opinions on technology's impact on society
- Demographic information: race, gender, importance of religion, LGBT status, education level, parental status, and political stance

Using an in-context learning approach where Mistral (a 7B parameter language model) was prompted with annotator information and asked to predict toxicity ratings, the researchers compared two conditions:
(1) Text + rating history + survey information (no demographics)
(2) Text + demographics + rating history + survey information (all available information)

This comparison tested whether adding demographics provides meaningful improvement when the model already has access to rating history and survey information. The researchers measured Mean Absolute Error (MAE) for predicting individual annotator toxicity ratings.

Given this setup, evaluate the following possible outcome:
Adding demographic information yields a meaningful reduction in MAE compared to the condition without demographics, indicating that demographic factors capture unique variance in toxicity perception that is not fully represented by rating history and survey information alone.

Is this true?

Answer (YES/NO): NO